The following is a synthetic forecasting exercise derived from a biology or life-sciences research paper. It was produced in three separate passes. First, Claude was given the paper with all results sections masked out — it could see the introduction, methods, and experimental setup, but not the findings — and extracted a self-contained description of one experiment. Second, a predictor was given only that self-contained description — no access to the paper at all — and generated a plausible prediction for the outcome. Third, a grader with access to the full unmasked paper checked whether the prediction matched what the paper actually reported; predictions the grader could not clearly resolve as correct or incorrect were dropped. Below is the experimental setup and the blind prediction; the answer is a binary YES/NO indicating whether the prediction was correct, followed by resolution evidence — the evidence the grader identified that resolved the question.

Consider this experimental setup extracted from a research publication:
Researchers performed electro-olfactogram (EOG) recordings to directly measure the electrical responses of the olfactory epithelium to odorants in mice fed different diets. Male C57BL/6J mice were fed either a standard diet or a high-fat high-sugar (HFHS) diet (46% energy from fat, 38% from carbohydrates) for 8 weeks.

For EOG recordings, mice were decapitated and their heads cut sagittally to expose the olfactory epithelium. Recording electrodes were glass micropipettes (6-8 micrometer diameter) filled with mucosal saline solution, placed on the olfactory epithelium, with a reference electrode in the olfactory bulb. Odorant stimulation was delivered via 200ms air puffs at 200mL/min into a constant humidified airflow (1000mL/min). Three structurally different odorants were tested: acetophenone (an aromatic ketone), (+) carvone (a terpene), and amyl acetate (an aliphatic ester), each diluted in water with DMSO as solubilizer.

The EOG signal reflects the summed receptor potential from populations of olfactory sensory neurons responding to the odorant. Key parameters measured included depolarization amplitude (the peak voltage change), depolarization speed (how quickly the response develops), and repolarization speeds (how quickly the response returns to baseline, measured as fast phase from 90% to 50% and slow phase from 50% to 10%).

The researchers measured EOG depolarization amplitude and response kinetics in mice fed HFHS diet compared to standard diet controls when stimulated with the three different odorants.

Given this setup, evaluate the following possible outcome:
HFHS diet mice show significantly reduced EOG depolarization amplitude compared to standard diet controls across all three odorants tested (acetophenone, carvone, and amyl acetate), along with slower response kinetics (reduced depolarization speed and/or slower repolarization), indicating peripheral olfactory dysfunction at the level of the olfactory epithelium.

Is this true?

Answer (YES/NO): NO